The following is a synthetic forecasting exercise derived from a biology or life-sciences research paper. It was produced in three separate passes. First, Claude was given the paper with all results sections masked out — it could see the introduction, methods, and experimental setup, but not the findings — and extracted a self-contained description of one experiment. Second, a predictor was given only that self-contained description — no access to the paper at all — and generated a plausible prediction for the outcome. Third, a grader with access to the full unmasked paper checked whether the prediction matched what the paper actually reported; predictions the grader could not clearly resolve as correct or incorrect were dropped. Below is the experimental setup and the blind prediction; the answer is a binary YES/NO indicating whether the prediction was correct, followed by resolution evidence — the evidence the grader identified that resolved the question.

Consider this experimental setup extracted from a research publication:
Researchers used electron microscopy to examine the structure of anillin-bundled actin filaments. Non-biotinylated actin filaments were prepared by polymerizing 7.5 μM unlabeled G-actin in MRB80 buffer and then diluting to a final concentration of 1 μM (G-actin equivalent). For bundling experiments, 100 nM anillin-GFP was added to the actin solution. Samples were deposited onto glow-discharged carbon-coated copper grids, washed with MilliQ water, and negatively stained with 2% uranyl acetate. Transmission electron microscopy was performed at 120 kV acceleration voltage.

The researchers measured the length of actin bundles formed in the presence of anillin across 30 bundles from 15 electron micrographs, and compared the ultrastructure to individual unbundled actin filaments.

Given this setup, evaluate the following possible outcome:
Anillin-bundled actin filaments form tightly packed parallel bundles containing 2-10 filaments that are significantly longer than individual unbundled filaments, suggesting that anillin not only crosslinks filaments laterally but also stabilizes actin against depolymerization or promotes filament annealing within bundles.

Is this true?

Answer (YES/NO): NO